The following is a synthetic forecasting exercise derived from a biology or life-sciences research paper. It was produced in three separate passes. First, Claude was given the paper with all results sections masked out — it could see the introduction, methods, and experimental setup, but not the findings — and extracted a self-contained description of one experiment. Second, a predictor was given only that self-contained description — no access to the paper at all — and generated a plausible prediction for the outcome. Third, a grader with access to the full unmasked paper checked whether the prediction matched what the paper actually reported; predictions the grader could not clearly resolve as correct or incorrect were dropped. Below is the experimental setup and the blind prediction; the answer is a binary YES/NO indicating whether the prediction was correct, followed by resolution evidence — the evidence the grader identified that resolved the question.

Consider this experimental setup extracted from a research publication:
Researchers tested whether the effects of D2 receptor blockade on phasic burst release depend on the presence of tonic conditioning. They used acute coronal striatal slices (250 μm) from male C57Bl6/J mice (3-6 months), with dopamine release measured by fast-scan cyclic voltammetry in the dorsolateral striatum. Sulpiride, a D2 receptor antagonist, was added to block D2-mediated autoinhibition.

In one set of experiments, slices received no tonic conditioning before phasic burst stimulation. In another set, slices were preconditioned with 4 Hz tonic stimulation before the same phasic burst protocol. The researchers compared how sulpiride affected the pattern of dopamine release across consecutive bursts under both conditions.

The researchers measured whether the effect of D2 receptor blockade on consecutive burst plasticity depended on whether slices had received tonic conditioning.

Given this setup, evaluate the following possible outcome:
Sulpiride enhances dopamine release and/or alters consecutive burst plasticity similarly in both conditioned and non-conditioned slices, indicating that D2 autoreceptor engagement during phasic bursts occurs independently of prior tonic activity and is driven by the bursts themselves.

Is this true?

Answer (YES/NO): NO